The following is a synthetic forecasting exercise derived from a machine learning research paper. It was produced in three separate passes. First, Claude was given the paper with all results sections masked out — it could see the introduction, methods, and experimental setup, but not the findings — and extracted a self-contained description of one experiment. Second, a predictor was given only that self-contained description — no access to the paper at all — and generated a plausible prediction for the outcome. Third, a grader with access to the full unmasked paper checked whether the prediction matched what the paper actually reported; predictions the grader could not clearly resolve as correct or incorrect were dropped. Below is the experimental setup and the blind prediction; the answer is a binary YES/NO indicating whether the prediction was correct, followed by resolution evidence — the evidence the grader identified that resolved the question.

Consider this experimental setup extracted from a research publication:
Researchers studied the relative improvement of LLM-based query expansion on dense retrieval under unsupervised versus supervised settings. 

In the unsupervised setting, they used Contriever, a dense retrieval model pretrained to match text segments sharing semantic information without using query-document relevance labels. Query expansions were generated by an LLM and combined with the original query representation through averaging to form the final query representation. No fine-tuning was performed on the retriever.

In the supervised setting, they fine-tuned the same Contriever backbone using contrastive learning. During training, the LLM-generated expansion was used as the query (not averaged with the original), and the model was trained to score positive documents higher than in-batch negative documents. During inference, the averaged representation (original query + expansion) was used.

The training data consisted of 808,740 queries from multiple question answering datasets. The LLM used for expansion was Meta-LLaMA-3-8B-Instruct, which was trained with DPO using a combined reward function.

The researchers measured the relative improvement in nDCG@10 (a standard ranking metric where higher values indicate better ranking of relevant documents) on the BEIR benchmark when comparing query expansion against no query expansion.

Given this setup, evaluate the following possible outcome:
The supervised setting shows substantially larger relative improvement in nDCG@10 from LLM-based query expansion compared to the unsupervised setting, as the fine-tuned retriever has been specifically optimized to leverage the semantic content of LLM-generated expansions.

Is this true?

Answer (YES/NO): NO